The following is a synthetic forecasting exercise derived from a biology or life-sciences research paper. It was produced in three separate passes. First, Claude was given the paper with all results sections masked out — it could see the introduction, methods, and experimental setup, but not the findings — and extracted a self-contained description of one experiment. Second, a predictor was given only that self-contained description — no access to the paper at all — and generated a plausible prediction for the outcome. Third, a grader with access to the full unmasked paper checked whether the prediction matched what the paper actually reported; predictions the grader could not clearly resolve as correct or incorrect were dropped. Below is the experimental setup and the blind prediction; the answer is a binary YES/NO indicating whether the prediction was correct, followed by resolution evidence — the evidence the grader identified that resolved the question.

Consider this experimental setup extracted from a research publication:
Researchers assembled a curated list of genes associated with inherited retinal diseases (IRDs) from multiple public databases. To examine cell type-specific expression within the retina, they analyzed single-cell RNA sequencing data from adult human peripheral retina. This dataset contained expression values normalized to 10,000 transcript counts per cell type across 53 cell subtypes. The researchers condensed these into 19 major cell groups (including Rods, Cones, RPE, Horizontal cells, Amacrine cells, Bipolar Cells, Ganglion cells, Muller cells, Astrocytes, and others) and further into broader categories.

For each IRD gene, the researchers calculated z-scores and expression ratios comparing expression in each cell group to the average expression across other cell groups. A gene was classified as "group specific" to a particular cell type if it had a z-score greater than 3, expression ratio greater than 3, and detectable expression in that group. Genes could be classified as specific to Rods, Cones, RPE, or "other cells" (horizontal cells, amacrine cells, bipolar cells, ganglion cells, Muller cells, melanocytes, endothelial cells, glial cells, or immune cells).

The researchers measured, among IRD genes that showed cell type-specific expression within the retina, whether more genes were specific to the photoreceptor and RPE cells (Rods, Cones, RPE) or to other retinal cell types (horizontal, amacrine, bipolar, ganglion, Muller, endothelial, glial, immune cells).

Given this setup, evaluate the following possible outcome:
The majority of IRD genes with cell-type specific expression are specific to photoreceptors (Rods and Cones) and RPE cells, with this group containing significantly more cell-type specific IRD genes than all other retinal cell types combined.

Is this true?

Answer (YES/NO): YES